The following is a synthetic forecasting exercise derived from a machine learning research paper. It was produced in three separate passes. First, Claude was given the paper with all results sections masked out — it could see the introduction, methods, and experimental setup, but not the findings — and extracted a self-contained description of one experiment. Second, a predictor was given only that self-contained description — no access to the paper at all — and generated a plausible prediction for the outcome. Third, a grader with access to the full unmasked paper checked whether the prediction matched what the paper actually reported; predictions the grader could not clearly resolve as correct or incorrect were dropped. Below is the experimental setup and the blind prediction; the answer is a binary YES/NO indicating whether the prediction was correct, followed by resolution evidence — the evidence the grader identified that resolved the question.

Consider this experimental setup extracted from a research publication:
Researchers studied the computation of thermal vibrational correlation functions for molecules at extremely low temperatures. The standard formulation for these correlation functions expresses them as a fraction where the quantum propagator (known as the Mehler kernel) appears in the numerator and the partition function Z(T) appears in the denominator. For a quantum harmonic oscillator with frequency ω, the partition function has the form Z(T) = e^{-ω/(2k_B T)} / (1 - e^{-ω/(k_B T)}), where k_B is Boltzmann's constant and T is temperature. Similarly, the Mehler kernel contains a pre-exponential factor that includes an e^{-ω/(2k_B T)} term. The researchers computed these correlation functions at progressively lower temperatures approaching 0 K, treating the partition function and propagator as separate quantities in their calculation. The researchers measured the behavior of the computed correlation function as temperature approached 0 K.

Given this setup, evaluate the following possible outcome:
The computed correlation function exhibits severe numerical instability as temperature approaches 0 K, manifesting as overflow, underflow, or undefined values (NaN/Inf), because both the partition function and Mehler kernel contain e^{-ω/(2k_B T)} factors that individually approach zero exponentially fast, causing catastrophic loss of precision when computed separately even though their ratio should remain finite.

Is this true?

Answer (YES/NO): YES